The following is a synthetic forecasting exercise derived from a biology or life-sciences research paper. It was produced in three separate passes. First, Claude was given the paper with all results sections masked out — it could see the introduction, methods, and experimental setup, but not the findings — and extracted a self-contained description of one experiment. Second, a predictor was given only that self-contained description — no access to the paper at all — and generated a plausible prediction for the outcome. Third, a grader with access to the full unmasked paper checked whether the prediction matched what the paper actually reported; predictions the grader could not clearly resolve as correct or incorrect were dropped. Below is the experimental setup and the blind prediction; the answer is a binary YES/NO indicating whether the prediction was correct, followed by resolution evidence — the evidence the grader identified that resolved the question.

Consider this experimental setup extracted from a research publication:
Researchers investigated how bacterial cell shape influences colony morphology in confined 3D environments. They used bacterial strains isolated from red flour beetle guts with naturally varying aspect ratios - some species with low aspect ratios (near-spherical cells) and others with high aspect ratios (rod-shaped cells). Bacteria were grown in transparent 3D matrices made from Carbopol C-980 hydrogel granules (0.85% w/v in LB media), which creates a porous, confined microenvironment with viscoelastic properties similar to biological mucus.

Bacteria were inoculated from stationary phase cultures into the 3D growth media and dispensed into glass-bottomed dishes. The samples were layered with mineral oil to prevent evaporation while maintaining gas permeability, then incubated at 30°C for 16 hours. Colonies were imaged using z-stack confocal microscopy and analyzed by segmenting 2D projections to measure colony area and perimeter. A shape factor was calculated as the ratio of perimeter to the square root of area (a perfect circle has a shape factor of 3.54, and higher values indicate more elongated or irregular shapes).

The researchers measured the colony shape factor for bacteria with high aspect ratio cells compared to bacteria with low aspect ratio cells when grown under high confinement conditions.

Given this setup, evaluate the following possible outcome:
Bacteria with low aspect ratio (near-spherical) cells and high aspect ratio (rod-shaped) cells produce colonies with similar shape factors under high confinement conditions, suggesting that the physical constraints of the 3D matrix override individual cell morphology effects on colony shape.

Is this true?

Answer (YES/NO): NO